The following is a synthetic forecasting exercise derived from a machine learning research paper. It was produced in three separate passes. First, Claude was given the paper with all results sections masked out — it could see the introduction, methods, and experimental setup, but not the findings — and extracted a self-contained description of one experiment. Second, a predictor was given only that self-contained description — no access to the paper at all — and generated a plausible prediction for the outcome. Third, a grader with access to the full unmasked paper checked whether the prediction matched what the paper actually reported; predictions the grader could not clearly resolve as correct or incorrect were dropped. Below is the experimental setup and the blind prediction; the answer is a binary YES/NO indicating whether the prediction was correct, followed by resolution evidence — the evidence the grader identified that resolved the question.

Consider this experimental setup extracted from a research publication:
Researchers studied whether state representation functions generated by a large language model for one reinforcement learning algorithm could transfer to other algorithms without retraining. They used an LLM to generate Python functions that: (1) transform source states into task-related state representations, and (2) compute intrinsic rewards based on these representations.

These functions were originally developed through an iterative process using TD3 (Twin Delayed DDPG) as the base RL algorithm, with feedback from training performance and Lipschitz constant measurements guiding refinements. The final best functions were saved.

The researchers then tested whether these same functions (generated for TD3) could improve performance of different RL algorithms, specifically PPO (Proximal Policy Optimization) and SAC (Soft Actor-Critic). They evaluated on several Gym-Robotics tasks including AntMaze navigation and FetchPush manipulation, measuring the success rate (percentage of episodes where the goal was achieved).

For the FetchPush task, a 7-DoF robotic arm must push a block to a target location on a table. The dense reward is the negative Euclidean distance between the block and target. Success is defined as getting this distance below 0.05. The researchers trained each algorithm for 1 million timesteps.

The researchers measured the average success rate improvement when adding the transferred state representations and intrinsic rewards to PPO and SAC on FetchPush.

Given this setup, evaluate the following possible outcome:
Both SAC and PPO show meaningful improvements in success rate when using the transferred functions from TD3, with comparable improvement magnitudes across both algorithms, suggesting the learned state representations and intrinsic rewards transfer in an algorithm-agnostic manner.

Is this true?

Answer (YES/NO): NO